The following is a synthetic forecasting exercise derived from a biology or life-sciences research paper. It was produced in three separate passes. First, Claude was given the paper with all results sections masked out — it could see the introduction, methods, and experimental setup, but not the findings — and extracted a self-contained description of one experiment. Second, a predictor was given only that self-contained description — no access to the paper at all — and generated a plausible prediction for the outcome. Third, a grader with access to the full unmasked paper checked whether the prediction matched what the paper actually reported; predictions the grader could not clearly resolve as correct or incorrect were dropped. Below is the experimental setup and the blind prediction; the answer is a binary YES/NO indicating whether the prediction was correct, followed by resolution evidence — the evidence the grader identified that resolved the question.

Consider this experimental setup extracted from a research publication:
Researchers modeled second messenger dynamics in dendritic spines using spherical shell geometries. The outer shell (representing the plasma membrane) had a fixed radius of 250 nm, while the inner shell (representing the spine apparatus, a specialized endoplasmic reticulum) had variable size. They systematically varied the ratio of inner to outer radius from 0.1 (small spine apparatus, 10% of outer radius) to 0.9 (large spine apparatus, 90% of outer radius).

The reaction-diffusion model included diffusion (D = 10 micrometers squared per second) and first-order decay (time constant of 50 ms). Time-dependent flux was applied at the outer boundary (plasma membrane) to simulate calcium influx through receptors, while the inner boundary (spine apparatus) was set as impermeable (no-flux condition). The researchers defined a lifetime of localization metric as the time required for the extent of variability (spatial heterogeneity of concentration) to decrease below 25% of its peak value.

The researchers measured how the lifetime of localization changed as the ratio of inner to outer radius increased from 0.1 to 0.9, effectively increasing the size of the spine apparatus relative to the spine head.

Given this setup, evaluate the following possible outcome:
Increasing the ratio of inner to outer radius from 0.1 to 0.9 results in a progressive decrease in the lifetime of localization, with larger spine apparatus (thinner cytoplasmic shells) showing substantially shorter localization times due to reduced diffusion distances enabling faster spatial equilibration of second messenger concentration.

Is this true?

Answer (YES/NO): YES